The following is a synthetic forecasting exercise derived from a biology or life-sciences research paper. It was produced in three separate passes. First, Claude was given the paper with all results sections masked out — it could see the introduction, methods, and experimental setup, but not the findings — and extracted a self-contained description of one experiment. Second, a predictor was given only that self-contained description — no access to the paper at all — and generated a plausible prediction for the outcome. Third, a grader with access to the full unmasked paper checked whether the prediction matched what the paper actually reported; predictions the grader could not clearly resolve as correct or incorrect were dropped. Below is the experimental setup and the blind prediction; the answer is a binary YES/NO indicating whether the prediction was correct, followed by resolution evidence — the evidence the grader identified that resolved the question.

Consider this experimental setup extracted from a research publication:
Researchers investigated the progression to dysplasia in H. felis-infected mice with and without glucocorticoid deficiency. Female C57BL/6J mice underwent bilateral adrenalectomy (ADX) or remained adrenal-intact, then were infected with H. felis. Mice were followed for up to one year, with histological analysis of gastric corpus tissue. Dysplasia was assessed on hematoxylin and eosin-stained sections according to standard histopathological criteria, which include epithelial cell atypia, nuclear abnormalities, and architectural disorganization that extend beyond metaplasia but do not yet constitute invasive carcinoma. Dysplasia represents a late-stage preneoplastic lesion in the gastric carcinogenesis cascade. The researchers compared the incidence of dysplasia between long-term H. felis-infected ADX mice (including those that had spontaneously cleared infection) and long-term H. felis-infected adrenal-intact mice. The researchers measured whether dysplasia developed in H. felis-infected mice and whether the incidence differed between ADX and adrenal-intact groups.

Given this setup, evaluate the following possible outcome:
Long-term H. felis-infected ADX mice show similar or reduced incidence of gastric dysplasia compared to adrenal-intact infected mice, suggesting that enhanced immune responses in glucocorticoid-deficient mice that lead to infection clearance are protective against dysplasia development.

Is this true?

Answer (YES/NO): NO